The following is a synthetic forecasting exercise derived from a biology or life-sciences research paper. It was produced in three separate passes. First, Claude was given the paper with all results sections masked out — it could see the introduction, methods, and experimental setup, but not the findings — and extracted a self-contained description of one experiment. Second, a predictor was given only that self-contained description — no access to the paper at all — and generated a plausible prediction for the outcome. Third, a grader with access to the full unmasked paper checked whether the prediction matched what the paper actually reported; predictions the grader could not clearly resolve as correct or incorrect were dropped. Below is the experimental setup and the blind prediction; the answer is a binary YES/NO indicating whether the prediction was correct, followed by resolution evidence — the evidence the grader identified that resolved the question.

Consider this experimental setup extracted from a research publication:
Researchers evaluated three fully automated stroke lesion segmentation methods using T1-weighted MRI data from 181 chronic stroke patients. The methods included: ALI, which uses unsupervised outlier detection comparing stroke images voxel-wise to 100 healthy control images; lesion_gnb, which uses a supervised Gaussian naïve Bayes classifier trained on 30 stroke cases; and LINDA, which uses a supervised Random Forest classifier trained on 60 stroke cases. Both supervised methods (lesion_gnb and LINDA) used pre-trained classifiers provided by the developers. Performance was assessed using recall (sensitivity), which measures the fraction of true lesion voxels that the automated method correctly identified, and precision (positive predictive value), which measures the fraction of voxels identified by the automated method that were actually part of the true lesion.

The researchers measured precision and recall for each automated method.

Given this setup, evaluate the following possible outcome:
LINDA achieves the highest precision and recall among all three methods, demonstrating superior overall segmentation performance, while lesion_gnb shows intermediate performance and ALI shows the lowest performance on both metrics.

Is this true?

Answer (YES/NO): NO